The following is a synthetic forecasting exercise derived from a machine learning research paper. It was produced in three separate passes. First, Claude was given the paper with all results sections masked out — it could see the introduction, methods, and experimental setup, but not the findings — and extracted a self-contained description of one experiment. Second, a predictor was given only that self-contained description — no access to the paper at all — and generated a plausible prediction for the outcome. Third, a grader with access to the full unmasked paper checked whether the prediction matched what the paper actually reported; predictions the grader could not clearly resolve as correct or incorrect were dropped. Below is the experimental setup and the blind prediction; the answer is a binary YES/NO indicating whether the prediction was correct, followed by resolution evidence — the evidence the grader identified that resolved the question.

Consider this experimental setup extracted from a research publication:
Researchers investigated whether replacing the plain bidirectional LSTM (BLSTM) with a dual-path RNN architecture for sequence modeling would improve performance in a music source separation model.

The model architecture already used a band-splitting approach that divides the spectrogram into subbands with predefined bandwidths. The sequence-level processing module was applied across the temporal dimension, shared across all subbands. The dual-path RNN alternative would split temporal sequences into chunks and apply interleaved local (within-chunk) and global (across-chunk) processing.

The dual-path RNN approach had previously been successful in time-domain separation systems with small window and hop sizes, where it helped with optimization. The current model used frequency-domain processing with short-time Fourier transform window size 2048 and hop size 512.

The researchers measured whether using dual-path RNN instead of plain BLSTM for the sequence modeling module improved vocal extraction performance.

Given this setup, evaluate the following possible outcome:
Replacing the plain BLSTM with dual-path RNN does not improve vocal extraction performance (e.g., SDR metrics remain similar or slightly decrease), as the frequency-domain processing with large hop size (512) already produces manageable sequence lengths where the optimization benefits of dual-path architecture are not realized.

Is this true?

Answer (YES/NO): YES